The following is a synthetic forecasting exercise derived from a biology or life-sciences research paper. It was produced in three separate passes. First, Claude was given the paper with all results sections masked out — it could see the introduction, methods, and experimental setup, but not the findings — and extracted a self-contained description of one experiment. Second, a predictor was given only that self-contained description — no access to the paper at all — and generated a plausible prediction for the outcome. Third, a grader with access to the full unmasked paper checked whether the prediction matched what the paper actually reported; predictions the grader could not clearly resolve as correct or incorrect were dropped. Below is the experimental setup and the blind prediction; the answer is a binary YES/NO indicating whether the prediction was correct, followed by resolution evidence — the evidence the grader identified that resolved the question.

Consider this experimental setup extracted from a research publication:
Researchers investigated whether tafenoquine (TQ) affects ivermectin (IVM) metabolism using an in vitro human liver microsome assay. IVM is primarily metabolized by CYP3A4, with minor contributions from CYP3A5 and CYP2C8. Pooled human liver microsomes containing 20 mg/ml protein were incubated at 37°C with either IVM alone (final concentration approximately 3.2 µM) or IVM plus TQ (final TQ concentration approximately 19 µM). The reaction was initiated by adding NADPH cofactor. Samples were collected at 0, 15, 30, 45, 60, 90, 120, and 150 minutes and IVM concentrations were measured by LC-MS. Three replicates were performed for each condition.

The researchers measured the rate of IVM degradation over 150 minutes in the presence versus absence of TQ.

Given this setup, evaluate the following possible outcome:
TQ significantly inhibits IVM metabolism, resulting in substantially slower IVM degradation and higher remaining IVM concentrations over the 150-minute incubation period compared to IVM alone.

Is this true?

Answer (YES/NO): NO